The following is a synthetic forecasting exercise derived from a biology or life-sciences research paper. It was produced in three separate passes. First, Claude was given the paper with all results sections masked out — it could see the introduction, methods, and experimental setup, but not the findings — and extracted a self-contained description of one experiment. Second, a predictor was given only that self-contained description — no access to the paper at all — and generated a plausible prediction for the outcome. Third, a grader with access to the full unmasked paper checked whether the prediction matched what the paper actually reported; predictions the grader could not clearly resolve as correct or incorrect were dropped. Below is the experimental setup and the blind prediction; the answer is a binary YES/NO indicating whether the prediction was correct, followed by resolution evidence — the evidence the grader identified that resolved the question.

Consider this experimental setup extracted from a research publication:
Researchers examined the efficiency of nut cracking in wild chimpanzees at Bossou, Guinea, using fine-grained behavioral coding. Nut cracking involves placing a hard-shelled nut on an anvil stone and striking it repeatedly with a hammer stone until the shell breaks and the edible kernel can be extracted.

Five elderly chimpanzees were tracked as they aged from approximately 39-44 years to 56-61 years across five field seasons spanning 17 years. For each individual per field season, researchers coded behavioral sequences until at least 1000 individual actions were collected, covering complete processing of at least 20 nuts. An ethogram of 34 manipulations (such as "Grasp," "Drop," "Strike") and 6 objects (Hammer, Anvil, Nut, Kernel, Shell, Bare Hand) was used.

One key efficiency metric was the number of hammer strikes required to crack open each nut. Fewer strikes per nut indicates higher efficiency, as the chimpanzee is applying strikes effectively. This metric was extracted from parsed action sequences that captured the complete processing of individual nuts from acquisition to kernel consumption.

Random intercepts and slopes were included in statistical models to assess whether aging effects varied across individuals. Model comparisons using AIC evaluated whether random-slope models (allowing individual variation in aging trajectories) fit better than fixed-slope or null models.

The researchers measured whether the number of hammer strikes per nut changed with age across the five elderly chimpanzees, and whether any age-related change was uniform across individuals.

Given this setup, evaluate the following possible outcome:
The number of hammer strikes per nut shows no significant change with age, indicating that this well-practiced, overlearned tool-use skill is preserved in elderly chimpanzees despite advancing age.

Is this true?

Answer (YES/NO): NO